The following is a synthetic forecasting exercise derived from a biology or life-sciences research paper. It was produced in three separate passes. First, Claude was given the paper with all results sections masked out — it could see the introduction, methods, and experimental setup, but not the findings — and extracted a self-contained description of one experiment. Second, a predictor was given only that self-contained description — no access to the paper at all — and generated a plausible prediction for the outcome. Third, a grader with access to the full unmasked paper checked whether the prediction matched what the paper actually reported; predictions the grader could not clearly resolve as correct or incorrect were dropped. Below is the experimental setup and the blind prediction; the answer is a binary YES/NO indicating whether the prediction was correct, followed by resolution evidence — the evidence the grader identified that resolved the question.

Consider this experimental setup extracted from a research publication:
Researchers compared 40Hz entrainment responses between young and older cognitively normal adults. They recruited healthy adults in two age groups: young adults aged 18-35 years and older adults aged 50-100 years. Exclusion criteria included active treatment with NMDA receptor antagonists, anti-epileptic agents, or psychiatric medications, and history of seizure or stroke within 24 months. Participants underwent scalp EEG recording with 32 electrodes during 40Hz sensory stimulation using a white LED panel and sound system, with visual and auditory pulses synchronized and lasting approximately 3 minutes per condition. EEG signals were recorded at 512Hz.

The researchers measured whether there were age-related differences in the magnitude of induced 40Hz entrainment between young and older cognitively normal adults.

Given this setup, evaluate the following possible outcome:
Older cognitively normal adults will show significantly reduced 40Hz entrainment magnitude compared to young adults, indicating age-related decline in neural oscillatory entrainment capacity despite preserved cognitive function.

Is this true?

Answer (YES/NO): NO